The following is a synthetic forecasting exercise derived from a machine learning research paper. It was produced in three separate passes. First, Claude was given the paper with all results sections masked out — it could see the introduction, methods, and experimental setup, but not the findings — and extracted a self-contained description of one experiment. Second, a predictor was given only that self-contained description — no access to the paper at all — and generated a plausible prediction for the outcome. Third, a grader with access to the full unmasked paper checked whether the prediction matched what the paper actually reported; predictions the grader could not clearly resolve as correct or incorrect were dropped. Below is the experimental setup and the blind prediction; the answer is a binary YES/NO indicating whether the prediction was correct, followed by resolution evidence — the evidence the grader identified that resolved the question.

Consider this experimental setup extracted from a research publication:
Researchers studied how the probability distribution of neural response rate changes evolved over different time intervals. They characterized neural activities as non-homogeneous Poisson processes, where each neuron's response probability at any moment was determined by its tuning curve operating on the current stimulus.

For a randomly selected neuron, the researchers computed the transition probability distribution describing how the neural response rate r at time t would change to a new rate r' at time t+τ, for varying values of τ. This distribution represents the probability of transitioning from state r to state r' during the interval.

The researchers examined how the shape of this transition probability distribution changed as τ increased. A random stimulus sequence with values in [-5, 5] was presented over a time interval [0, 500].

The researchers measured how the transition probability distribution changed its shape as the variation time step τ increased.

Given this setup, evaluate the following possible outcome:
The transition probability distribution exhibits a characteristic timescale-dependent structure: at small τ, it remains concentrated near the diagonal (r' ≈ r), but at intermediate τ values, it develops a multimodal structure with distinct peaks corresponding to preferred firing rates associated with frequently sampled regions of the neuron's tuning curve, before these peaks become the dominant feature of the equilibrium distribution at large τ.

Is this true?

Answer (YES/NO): NO